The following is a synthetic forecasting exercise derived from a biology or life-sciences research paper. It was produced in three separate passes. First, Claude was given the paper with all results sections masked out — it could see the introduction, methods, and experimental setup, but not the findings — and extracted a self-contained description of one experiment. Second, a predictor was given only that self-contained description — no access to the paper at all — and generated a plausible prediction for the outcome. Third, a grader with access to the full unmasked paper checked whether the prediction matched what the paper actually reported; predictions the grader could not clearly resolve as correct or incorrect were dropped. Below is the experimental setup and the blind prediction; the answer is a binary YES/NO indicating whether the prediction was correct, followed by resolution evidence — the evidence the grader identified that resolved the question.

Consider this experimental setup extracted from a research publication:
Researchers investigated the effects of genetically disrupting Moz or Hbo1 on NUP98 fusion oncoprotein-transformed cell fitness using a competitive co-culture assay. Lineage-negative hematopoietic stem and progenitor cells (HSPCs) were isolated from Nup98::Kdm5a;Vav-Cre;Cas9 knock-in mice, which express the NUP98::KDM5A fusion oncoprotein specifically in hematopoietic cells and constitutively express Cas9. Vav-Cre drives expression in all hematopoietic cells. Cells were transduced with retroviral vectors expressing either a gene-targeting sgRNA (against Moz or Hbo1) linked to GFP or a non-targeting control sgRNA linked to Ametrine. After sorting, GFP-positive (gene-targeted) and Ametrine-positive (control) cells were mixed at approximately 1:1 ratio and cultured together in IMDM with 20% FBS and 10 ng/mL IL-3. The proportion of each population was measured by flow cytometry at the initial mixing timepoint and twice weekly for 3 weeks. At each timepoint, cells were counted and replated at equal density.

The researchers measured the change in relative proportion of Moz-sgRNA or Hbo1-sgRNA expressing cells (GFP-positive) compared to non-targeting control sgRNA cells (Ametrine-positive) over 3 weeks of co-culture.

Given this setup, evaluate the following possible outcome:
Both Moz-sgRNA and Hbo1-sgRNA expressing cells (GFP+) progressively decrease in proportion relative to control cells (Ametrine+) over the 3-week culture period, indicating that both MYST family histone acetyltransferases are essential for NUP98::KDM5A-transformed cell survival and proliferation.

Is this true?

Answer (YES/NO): YES